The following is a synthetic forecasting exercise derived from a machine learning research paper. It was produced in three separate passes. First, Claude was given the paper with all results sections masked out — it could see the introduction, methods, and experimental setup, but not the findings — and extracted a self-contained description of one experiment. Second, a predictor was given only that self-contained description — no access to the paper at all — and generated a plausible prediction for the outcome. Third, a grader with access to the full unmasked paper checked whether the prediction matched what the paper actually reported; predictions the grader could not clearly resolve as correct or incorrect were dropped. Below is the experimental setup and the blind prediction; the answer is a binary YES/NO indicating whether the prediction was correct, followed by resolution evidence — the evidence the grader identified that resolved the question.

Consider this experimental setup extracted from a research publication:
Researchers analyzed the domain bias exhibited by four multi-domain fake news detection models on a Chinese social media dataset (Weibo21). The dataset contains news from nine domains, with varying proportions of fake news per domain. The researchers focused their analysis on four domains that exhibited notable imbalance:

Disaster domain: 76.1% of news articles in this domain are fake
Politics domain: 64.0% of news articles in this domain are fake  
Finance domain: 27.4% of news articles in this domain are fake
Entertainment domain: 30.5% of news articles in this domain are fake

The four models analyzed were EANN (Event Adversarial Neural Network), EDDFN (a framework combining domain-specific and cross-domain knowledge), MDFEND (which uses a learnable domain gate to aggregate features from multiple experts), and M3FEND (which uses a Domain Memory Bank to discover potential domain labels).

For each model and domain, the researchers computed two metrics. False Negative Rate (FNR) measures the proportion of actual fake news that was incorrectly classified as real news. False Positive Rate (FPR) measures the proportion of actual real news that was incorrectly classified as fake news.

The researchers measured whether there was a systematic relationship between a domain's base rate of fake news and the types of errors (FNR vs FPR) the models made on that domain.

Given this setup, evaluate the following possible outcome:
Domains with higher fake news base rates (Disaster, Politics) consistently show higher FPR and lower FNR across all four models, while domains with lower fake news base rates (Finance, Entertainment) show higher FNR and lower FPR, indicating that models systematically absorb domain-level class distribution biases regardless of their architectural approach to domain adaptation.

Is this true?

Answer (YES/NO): YES